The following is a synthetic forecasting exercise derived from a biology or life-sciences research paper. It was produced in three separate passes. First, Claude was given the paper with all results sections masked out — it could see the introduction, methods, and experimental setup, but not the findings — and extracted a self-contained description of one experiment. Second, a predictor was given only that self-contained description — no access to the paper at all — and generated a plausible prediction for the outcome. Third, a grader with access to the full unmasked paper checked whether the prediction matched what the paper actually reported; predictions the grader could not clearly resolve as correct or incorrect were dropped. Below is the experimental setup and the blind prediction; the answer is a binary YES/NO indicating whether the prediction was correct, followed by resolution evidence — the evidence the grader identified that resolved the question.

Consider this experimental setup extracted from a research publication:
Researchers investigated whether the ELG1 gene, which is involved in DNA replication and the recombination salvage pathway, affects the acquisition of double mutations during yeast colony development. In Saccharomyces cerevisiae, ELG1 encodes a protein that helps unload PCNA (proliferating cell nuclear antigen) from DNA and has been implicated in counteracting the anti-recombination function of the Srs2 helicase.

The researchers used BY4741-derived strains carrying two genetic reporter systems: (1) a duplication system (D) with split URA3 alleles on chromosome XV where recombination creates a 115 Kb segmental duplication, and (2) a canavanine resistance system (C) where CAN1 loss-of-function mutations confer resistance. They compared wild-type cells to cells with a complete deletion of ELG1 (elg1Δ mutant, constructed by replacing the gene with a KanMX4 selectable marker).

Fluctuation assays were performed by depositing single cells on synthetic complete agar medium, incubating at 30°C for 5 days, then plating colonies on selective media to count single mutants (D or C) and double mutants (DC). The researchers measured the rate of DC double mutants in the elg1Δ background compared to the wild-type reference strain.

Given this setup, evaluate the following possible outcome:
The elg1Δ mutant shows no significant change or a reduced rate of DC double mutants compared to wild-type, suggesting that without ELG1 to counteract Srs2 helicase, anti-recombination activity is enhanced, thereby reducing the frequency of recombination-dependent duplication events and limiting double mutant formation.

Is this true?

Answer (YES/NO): YES